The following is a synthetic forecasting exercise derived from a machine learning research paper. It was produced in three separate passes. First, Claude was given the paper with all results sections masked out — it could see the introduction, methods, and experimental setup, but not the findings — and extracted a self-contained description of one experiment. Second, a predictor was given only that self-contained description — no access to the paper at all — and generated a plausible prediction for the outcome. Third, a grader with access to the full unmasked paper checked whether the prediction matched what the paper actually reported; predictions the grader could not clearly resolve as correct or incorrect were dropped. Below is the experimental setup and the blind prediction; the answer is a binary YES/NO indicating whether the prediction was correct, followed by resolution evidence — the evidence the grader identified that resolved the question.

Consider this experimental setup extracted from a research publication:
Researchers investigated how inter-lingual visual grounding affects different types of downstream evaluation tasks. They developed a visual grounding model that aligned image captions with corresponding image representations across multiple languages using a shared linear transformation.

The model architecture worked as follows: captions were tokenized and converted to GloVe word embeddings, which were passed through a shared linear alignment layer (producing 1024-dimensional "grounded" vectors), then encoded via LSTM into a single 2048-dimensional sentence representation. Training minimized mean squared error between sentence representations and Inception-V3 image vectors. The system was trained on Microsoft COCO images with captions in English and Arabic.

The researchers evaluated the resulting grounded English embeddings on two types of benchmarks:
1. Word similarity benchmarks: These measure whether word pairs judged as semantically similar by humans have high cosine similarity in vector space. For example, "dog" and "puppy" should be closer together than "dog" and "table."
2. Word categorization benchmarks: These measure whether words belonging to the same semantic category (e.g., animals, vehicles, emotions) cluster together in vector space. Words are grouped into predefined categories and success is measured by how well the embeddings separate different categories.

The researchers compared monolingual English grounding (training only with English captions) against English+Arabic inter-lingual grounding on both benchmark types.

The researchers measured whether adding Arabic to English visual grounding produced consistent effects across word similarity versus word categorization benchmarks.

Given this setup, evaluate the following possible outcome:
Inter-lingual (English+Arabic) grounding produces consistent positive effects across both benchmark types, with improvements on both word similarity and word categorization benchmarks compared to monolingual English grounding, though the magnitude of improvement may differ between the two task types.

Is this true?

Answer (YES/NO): NO